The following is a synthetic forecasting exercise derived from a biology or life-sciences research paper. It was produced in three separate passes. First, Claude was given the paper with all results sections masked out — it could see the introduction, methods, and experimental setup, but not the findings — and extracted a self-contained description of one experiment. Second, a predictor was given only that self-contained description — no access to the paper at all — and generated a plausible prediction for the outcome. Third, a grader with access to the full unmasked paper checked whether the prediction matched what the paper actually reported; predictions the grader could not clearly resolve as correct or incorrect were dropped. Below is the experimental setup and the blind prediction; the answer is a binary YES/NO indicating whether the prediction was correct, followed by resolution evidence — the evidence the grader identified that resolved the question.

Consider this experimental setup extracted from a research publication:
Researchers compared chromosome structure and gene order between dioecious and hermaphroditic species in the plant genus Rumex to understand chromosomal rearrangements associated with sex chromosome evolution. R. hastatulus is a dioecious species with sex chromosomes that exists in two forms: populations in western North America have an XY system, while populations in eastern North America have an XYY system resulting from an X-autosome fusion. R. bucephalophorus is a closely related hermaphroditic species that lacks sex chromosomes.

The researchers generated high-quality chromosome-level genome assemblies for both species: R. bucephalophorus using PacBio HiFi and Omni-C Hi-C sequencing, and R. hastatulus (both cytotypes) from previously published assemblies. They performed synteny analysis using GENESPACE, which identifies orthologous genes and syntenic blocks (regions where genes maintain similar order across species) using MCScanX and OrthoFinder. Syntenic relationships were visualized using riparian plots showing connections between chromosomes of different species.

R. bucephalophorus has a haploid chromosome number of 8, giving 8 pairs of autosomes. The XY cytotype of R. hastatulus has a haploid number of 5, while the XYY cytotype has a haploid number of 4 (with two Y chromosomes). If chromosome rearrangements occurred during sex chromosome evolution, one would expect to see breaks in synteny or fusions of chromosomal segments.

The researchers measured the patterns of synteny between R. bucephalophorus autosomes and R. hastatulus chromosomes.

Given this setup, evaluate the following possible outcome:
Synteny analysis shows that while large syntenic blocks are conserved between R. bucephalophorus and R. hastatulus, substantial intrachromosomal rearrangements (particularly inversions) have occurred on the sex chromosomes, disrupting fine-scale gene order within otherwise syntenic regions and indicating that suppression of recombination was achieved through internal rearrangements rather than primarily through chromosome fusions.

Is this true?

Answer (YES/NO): NO